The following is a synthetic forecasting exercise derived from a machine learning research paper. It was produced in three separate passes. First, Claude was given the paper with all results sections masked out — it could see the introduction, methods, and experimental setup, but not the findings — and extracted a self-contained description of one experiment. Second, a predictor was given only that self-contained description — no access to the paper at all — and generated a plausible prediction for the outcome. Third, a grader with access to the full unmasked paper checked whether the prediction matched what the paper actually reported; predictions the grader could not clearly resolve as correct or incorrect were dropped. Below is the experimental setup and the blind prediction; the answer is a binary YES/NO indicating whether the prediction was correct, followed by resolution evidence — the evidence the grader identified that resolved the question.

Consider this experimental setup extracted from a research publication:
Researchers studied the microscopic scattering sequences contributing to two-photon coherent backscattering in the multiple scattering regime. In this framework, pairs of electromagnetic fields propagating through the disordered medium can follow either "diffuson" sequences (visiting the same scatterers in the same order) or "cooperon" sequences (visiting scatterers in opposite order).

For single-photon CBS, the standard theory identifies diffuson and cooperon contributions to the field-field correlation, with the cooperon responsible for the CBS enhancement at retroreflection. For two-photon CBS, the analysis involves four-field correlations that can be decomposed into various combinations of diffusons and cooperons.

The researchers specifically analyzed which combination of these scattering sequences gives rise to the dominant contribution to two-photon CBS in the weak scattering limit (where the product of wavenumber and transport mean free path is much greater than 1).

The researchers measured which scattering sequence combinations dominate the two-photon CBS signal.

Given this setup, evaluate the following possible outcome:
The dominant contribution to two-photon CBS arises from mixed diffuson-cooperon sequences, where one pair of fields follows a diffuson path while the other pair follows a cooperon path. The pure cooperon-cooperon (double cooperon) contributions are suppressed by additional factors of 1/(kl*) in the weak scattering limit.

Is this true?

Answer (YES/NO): NO